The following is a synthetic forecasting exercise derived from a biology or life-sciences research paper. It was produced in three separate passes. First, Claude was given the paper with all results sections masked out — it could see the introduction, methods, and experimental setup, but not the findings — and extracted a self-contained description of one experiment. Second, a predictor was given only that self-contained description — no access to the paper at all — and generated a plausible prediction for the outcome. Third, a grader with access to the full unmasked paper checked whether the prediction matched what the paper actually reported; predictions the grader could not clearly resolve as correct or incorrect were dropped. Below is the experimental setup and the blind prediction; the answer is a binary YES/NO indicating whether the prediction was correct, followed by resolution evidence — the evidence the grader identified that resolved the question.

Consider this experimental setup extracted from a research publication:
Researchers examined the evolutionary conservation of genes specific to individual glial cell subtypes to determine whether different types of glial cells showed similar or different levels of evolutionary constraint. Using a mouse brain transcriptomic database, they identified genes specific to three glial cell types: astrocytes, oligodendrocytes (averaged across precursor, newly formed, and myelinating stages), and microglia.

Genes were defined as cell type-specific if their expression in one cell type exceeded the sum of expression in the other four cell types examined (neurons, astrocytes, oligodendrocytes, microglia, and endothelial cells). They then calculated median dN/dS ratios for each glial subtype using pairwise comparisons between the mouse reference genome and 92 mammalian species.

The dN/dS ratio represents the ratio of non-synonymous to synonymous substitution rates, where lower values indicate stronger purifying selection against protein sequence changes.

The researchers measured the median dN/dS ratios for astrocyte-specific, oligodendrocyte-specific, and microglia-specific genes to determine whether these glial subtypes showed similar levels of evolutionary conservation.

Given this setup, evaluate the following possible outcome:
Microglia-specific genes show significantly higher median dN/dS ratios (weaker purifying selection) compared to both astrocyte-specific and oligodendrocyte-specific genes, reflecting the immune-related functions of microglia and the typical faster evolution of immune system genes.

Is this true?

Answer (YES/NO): YES